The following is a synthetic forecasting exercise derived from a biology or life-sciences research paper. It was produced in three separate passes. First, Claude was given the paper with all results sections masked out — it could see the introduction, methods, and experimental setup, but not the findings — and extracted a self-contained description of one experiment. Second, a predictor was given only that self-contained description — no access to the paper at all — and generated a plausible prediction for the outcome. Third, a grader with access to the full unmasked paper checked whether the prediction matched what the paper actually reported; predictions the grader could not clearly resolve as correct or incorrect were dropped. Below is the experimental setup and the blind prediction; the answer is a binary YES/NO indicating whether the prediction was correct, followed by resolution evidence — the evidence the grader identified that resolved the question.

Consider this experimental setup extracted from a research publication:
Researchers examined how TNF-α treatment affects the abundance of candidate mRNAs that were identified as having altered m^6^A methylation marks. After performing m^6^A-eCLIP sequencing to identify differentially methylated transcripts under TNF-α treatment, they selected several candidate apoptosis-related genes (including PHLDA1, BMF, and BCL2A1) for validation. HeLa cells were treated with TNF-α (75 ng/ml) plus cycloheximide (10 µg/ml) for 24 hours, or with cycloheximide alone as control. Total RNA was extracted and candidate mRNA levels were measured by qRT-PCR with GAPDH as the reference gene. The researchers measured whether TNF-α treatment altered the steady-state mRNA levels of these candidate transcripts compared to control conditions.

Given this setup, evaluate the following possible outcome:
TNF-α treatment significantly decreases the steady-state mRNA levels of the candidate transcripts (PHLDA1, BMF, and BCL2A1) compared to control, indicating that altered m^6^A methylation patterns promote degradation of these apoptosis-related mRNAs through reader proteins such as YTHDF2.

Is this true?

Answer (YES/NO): NO